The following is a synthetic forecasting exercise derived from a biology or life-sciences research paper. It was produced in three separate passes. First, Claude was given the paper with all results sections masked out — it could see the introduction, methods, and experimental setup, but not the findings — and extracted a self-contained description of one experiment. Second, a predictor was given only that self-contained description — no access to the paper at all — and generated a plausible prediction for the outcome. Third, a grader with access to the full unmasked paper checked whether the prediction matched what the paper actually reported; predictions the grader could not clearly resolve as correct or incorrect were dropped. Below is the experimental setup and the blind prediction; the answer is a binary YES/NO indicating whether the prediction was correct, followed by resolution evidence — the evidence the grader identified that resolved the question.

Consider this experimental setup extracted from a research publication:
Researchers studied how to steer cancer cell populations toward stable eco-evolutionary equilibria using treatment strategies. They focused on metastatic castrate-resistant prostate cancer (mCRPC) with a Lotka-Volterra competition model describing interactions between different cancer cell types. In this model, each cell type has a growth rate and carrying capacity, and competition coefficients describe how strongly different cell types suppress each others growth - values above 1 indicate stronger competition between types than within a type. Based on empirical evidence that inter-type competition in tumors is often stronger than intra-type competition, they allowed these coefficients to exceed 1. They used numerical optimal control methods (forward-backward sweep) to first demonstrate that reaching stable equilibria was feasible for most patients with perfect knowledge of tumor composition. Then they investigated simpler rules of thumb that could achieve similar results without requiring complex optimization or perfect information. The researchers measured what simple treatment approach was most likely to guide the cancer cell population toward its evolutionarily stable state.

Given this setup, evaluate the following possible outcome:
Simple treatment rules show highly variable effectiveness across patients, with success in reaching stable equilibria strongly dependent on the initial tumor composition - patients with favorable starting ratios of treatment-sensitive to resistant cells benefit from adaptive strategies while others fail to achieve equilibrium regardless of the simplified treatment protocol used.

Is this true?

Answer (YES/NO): NO